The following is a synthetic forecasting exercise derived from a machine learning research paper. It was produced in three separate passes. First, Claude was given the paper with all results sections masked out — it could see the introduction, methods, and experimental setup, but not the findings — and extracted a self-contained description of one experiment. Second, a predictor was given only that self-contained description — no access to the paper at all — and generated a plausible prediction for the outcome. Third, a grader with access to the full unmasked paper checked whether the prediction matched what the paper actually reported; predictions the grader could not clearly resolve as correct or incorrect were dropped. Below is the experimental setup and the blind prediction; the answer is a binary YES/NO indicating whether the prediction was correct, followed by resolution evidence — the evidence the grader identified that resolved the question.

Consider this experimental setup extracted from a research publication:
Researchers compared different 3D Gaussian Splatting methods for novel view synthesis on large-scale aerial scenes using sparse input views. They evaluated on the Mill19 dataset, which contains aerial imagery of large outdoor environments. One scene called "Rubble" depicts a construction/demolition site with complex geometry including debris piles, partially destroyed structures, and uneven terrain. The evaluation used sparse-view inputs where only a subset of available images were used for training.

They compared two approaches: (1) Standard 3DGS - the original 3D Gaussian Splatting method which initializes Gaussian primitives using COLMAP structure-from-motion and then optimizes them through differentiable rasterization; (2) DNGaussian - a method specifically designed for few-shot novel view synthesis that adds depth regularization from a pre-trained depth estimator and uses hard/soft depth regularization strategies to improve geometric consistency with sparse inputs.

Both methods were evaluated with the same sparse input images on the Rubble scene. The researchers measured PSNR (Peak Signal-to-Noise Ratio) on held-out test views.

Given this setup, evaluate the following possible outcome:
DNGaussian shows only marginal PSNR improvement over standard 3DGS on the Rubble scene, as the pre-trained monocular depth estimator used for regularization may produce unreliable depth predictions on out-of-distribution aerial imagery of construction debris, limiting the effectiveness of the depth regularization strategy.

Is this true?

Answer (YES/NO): NO